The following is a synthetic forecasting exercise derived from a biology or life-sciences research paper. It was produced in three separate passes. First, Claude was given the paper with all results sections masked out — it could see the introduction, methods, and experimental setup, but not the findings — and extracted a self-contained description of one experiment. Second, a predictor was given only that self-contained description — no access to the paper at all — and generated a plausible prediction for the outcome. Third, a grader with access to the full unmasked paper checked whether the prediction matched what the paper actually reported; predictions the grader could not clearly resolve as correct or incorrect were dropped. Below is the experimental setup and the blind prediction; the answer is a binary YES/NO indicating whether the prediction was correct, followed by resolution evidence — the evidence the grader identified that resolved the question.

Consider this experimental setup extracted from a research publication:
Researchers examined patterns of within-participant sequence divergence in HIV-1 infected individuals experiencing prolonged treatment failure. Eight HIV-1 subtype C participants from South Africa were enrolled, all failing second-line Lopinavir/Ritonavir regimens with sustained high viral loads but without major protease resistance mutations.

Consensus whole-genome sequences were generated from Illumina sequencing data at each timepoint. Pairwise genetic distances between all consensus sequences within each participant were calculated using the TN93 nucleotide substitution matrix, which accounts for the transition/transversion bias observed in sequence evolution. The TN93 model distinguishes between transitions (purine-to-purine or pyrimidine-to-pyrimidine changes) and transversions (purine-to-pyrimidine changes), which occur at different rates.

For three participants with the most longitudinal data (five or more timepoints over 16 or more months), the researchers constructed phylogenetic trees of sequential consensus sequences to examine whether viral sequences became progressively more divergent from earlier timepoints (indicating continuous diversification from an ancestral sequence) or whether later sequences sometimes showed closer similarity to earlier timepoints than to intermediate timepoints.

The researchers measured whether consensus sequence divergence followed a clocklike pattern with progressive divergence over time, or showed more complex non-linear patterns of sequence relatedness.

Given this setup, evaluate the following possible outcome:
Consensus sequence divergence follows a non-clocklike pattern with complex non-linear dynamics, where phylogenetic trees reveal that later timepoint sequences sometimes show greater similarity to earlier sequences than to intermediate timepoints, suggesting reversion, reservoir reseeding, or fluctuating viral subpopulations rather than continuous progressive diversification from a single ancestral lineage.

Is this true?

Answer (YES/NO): YES